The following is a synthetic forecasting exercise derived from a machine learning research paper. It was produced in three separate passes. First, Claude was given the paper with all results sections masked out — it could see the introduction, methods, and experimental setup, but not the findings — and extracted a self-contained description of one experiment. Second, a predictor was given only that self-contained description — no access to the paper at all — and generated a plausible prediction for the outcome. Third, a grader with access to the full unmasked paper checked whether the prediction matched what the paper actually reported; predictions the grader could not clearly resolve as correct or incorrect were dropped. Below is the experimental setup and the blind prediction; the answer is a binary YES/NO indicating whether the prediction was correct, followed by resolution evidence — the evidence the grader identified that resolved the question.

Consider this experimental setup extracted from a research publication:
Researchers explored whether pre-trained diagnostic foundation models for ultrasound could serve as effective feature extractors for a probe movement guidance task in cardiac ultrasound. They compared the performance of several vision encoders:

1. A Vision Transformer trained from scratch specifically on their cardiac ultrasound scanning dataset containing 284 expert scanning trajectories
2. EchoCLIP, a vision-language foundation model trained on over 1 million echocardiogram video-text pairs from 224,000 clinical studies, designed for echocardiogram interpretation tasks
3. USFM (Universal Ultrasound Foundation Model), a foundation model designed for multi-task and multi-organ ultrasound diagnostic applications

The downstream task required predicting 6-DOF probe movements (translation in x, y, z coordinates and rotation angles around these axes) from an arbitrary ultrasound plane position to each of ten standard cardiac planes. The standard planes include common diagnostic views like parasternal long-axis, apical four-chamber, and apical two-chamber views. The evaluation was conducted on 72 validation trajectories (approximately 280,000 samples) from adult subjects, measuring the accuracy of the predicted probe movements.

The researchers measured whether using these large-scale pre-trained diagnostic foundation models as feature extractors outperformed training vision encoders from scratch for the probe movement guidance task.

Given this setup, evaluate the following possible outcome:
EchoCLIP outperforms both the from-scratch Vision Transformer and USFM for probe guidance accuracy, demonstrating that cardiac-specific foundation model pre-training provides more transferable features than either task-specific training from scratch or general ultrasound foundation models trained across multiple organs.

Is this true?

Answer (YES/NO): NO